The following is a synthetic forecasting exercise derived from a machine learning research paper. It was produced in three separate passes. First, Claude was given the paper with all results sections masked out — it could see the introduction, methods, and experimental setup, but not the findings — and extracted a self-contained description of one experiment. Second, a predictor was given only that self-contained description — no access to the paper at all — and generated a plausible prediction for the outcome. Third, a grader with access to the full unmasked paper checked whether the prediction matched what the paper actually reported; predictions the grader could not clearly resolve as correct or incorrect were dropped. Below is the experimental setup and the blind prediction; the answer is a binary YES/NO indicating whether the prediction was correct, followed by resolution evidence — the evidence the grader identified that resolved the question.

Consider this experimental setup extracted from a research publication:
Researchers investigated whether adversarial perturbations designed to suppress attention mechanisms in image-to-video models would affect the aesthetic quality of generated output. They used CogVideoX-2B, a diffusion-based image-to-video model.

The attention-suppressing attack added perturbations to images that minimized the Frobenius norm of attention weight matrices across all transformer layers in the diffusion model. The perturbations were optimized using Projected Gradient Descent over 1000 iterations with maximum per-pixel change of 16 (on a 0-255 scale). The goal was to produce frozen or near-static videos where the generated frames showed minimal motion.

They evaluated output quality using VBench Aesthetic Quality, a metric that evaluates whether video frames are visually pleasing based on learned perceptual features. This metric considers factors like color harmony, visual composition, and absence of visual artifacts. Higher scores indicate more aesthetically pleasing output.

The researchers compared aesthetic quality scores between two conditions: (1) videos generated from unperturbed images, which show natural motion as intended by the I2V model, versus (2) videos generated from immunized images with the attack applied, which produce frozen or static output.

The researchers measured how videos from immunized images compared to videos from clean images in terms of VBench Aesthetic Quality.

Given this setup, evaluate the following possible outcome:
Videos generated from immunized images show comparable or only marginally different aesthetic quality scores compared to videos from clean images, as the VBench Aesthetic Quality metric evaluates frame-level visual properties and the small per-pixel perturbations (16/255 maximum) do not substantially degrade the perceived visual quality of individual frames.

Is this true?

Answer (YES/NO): YES